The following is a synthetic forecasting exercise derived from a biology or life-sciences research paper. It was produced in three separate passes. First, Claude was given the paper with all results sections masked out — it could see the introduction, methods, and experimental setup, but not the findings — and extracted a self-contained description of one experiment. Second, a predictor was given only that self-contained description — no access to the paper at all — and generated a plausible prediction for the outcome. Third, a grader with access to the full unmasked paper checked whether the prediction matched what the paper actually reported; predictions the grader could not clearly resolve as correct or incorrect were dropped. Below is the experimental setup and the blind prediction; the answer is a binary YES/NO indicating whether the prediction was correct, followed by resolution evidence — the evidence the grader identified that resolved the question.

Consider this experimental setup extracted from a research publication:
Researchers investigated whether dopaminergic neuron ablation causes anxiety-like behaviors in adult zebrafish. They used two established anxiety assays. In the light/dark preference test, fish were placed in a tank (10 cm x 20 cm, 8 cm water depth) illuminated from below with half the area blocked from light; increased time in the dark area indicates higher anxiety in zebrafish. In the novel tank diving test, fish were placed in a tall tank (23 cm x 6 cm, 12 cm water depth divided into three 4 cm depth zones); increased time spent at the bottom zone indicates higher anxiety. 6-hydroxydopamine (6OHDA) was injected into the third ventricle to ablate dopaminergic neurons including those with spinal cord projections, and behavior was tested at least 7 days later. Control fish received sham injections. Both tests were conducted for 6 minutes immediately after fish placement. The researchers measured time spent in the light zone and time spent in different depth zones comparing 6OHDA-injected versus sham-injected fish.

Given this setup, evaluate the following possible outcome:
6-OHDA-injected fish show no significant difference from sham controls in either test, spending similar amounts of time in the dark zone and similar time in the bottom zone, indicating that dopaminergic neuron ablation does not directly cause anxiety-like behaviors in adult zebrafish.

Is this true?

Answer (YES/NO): YES